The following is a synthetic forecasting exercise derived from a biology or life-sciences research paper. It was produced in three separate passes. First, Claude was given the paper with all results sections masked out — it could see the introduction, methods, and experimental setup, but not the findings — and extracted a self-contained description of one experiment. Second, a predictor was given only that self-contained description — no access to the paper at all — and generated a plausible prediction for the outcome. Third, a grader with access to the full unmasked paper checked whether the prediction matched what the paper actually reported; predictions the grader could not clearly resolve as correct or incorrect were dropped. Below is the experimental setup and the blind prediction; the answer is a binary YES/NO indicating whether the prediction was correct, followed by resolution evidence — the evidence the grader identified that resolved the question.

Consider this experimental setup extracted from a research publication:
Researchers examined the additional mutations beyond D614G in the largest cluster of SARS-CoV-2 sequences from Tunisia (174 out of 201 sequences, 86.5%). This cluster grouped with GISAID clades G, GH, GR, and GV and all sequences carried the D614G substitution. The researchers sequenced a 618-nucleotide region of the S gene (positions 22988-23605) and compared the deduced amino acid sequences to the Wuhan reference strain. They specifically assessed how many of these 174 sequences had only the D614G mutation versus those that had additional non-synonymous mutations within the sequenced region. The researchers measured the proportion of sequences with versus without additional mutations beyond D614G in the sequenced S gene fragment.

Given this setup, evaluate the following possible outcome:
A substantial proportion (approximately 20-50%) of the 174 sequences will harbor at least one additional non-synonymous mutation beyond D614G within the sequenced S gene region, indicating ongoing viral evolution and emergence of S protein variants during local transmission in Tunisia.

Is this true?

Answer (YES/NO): NO